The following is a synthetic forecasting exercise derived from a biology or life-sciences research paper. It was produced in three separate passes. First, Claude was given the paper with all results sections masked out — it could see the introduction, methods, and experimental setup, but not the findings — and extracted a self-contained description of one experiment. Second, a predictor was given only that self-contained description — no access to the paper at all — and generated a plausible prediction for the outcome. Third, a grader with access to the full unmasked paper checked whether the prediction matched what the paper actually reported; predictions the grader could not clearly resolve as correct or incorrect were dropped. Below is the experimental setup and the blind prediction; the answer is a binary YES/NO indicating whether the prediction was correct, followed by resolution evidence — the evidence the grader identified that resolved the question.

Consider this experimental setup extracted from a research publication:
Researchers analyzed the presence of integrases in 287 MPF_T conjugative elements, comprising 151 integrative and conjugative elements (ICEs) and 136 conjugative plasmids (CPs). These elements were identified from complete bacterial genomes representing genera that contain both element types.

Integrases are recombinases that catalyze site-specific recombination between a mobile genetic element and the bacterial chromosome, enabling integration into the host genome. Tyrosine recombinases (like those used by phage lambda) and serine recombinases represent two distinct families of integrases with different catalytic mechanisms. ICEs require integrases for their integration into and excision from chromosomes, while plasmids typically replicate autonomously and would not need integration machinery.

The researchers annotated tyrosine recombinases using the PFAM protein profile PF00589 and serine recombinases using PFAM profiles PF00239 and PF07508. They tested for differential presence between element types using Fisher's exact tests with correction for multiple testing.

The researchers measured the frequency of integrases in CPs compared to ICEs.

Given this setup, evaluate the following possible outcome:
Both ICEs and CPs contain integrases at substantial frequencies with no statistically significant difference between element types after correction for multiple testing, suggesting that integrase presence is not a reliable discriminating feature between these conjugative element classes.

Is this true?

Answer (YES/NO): NO